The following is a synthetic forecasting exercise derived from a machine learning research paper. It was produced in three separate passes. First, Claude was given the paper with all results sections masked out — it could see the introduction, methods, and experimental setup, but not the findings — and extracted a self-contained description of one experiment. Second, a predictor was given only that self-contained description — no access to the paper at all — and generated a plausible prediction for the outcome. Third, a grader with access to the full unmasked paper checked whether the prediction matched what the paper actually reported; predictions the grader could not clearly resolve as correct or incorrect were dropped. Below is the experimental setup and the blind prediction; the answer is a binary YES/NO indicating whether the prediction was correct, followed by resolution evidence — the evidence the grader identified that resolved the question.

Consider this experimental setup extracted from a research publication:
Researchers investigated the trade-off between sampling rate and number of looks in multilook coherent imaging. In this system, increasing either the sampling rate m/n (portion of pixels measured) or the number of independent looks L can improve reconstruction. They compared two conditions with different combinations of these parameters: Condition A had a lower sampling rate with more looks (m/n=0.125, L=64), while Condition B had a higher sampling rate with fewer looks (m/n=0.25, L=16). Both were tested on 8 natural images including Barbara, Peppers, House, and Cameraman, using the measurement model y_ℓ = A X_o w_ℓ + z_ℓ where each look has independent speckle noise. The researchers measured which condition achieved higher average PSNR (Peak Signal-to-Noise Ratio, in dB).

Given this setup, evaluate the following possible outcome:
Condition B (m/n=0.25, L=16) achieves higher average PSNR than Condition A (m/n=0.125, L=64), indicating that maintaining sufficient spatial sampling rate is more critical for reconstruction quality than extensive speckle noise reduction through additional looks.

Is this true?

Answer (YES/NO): NO